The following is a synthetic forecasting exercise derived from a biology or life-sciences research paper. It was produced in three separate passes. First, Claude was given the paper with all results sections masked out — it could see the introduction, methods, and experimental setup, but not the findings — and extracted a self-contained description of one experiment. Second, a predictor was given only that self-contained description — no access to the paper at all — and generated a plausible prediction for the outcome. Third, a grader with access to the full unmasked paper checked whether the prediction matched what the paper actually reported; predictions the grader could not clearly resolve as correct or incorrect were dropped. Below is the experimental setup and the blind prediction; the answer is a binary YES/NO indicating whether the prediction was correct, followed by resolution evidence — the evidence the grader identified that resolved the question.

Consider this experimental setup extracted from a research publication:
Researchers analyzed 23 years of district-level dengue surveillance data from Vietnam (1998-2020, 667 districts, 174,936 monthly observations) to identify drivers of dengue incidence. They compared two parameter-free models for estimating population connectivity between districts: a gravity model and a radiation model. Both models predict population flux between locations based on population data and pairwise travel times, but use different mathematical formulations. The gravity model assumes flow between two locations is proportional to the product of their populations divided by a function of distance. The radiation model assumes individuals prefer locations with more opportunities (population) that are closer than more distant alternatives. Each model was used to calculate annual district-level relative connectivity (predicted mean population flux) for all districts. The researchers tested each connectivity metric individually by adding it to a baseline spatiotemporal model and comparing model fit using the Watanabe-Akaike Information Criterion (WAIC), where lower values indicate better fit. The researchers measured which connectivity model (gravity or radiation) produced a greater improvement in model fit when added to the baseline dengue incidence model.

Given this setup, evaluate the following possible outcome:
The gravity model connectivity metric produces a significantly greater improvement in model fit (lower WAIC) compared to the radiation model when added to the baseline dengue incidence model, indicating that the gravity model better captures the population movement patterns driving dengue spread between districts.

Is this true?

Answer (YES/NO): YES